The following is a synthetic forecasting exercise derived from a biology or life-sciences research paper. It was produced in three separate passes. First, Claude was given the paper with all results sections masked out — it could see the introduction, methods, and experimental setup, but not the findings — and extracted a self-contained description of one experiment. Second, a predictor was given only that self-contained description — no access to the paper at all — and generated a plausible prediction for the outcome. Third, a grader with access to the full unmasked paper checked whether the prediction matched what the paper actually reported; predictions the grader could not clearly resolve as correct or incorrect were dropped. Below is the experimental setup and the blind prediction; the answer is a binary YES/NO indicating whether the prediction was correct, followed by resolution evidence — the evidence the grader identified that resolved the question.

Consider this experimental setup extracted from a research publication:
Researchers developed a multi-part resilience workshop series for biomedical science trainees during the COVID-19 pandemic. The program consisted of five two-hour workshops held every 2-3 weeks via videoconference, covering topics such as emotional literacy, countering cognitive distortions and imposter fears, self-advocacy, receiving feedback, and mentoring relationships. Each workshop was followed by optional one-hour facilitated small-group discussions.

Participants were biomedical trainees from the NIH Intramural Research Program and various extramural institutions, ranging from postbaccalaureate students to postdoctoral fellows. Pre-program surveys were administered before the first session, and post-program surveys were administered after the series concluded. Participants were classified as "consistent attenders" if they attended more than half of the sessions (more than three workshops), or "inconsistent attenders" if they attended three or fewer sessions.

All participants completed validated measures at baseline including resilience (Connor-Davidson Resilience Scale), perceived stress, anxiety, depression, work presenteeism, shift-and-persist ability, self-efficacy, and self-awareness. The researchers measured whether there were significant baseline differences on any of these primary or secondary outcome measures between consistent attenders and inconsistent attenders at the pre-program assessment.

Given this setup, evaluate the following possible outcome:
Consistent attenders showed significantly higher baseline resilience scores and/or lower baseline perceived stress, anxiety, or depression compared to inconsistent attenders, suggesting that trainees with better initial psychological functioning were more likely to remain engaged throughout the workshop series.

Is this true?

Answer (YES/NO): NO